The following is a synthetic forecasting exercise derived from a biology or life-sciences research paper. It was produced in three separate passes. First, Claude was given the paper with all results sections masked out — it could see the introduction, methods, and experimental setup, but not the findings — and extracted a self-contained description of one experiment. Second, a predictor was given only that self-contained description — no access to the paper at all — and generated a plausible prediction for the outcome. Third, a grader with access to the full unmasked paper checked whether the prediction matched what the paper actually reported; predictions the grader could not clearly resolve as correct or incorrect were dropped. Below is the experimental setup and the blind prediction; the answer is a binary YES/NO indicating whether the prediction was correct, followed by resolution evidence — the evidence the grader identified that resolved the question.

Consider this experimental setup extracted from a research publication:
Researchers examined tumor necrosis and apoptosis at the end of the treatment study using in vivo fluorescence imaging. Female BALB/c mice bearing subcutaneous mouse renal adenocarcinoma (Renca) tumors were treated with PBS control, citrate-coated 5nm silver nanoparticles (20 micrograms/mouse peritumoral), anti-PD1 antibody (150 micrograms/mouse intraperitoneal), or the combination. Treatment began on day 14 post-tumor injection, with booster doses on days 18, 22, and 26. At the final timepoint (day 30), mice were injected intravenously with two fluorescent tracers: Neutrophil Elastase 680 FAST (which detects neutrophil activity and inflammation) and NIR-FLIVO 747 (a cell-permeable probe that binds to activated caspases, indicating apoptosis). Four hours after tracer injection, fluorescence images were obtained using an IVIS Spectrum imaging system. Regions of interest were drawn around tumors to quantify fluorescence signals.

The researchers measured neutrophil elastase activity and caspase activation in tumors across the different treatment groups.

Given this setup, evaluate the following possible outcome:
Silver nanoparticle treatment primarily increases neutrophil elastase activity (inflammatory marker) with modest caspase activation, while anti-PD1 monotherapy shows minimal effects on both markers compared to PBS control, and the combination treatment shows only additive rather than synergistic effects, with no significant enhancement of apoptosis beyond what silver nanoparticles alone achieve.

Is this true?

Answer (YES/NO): NO